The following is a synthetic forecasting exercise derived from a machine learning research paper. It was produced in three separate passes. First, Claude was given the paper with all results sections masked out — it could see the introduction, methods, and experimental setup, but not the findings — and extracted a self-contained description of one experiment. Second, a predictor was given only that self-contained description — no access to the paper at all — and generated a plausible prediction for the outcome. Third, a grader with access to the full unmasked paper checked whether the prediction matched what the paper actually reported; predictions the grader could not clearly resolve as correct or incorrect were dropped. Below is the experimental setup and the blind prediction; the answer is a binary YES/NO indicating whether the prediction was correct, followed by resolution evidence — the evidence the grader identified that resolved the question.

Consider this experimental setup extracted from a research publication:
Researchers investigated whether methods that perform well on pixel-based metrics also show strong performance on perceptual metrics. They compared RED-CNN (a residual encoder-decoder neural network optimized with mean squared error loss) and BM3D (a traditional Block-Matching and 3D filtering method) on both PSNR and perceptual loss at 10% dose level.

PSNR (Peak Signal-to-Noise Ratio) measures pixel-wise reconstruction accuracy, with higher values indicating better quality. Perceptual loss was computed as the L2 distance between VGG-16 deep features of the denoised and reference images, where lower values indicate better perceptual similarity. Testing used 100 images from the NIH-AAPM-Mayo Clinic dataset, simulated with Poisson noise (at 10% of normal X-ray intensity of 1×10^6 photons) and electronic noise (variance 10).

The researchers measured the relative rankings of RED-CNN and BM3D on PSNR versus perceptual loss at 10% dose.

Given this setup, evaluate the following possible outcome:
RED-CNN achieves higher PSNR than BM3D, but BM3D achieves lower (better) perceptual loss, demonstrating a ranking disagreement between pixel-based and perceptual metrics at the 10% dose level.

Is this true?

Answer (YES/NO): NO